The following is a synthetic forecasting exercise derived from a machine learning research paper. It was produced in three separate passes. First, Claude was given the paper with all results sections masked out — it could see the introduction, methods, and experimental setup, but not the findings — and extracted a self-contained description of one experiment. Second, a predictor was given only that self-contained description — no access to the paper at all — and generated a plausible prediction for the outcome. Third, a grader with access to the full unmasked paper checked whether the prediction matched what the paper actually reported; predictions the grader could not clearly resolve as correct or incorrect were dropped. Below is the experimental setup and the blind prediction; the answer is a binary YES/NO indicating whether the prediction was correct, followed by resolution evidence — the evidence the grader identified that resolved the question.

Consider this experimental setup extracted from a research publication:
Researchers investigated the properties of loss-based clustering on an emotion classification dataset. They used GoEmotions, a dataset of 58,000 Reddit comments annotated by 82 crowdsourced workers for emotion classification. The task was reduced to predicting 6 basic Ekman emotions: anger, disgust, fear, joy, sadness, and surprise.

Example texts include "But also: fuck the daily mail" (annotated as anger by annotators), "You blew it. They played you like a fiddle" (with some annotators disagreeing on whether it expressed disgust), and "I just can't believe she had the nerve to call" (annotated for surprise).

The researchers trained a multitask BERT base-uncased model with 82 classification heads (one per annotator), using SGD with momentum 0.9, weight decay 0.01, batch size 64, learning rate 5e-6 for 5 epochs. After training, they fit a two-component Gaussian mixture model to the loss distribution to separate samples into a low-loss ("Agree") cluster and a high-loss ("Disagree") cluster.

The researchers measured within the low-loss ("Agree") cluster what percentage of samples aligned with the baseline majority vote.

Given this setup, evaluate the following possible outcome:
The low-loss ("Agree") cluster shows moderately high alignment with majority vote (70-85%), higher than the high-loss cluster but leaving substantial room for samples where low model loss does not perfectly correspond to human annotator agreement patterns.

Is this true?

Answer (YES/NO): NO